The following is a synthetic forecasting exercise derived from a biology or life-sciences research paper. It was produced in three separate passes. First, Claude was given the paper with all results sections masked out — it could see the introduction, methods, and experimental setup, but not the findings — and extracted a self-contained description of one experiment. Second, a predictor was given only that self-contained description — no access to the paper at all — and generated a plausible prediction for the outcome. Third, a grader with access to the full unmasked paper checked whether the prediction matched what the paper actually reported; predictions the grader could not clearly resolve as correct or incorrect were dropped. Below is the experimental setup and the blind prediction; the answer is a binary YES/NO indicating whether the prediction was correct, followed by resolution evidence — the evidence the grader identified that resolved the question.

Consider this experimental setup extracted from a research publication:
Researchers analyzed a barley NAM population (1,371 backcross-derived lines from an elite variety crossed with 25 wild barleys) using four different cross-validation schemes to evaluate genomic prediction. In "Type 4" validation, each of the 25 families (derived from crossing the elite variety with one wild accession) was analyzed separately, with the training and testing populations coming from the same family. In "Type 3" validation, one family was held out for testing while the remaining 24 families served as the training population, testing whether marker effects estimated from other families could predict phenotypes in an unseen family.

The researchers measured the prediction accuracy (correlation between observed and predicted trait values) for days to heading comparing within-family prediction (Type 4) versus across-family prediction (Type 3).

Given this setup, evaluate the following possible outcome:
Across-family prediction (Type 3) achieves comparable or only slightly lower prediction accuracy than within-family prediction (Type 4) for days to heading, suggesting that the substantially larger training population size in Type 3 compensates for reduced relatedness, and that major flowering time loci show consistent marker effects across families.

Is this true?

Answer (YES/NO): NO